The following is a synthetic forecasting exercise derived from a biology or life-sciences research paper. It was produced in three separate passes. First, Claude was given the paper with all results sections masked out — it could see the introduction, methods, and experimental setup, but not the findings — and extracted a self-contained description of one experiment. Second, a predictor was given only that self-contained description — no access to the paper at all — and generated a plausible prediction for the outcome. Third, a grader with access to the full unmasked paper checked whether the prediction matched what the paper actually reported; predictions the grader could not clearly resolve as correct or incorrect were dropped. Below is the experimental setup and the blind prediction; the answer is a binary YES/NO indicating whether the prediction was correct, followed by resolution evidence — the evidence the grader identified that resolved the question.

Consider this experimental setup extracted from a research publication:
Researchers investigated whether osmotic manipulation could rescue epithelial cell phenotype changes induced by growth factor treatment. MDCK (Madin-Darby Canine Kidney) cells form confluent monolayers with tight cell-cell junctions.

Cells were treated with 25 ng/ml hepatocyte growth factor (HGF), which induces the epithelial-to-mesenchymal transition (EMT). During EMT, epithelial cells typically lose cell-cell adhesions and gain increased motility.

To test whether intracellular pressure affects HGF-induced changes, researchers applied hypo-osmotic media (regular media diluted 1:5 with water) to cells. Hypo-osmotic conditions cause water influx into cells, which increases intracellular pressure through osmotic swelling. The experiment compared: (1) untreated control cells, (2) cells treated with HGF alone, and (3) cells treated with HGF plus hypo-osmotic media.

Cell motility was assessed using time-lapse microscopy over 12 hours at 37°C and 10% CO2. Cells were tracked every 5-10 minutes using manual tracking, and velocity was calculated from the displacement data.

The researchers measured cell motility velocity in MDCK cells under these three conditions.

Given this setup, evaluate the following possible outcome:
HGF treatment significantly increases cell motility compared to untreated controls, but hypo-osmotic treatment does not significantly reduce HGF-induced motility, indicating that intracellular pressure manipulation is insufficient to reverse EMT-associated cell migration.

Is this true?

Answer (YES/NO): NO